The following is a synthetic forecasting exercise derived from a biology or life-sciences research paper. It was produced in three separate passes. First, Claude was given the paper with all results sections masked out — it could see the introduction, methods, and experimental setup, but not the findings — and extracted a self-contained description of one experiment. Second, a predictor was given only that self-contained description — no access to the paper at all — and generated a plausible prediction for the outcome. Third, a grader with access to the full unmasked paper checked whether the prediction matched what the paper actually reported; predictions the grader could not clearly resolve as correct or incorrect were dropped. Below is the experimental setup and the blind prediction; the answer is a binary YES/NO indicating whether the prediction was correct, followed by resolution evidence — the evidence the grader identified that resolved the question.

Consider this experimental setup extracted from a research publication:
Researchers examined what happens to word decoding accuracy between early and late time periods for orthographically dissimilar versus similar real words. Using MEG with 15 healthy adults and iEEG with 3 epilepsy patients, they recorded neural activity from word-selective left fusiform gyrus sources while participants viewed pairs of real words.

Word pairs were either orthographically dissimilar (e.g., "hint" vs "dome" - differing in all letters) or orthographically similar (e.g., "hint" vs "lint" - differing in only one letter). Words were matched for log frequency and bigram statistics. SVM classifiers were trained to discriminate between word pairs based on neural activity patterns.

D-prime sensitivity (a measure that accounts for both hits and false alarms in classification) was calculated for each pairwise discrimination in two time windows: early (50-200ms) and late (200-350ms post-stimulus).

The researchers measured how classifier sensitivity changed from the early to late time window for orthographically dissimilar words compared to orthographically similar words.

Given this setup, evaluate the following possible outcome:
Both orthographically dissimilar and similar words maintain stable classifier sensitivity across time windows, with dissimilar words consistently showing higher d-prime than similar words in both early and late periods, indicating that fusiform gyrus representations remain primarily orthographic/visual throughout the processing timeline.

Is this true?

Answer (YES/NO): NO